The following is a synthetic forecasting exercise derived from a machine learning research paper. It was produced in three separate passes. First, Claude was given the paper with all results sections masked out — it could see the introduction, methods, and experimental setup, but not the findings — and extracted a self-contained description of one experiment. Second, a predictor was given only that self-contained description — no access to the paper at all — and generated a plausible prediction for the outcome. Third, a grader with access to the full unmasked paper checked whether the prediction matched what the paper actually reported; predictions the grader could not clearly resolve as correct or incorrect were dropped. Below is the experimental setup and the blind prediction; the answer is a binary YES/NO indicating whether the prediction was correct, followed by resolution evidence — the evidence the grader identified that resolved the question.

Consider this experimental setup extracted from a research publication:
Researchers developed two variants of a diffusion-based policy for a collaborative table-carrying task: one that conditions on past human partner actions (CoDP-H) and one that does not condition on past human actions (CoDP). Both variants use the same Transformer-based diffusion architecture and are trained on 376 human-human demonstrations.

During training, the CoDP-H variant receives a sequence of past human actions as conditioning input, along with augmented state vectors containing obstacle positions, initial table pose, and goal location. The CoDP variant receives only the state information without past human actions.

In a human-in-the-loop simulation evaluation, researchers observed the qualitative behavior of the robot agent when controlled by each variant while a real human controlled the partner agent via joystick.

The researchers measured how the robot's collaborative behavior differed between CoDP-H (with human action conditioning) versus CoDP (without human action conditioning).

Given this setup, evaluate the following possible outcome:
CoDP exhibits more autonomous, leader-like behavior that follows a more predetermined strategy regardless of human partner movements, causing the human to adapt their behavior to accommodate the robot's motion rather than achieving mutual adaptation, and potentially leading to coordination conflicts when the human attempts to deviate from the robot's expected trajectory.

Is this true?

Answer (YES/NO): NO